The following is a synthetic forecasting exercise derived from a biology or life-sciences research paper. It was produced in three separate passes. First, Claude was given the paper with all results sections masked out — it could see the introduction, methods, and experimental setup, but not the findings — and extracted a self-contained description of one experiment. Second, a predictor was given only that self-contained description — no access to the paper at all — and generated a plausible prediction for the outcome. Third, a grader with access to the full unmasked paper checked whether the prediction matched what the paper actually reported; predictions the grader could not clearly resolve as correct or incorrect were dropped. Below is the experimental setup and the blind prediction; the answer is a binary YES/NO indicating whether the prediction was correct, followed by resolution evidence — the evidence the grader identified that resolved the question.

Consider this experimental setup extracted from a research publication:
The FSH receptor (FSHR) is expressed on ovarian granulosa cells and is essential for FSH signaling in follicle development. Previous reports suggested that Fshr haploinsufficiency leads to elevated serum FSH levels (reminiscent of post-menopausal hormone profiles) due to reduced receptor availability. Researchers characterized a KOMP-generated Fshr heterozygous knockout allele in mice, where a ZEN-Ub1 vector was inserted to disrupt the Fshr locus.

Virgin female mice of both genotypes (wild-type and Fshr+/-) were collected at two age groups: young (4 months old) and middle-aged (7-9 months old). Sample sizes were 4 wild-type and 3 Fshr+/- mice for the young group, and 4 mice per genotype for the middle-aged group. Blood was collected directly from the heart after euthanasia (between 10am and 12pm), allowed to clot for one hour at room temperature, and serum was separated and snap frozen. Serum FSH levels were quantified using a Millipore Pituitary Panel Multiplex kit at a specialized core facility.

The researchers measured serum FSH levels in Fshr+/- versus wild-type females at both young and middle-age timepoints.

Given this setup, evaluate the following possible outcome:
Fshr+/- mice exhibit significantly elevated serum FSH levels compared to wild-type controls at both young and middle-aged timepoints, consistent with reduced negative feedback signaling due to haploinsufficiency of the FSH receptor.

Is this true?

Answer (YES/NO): NO